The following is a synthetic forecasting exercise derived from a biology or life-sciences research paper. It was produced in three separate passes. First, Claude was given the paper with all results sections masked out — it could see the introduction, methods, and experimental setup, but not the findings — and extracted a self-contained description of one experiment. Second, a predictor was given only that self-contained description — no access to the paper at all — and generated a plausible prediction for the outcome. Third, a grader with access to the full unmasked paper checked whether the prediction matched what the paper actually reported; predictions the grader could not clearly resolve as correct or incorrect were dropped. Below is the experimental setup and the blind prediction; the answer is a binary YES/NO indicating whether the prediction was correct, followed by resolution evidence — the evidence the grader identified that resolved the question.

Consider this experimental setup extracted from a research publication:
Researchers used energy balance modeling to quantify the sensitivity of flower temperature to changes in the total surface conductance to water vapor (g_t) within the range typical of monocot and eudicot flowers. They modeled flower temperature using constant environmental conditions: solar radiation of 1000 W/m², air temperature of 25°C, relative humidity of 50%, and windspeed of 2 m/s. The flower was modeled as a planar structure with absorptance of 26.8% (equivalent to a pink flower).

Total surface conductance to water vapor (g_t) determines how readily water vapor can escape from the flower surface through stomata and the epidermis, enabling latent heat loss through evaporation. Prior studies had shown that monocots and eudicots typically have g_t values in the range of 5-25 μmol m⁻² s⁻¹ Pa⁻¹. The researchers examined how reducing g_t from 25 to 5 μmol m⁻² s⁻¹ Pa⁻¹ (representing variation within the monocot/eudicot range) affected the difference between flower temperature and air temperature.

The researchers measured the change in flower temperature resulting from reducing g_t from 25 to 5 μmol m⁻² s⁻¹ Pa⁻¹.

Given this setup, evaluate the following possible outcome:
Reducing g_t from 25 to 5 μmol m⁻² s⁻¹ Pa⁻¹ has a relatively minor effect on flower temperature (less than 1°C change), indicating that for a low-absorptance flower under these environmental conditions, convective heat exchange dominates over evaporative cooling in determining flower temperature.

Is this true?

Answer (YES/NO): NO